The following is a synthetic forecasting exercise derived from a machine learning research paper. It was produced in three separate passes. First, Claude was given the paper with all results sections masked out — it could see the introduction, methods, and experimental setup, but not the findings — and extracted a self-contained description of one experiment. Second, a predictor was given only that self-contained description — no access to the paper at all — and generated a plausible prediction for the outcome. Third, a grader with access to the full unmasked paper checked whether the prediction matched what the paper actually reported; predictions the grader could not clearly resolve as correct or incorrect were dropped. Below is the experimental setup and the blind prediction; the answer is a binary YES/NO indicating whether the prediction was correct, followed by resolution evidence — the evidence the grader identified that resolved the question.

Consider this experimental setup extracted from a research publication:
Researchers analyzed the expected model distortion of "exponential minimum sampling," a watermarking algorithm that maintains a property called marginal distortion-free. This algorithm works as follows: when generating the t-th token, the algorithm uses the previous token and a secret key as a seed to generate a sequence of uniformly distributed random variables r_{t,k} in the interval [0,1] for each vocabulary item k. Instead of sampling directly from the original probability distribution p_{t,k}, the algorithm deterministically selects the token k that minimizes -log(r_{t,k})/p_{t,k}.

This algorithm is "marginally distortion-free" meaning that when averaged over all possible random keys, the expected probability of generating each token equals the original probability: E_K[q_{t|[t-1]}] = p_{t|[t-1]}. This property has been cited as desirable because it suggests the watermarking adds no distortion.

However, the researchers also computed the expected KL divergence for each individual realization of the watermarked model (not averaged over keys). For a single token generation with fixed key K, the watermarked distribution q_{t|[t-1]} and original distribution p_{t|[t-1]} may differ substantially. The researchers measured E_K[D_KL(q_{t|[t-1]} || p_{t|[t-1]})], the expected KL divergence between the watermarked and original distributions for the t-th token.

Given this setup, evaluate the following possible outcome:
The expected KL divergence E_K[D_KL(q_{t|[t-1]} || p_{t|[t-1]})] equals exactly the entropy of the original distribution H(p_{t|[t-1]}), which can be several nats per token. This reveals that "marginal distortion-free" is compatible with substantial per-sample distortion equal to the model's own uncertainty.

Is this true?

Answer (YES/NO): YES